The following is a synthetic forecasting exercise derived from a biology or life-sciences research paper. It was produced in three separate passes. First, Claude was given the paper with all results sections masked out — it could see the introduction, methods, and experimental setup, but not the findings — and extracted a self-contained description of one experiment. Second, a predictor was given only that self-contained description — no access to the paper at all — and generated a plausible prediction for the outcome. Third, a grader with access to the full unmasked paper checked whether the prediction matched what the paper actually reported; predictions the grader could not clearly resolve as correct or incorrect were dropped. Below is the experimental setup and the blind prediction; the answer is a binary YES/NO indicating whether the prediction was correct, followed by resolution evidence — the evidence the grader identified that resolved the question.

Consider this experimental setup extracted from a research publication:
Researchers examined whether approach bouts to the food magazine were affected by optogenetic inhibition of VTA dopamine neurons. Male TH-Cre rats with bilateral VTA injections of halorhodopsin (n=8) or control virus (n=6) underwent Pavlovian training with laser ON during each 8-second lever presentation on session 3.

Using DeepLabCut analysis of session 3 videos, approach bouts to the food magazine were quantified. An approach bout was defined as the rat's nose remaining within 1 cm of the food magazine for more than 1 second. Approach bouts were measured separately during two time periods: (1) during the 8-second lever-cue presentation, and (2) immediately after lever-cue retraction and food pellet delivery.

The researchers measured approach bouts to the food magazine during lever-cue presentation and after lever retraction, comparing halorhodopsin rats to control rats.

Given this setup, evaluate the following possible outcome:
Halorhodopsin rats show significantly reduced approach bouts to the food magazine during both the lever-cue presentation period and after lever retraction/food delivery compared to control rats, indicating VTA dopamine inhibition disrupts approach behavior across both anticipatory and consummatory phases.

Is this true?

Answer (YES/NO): NO